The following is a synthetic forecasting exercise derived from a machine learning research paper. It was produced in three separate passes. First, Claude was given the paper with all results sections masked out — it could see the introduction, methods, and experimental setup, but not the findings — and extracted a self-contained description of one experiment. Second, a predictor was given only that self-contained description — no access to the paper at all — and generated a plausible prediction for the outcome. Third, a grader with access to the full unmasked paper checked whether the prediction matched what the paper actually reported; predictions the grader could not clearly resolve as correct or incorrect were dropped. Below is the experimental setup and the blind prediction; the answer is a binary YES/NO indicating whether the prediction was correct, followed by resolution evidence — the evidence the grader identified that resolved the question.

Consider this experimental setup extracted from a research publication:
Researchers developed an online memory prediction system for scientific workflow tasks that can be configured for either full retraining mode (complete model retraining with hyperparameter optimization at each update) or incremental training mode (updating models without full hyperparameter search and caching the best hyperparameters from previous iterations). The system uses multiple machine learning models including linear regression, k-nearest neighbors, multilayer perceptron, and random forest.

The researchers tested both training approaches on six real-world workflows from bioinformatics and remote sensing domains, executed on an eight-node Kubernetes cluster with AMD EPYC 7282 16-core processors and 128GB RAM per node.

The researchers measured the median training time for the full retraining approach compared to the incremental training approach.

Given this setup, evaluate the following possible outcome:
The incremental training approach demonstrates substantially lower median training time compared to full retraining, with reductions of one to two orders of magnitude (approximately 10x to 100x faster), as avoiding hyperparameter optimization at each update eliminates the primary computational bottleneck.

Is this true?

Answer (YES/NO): YES